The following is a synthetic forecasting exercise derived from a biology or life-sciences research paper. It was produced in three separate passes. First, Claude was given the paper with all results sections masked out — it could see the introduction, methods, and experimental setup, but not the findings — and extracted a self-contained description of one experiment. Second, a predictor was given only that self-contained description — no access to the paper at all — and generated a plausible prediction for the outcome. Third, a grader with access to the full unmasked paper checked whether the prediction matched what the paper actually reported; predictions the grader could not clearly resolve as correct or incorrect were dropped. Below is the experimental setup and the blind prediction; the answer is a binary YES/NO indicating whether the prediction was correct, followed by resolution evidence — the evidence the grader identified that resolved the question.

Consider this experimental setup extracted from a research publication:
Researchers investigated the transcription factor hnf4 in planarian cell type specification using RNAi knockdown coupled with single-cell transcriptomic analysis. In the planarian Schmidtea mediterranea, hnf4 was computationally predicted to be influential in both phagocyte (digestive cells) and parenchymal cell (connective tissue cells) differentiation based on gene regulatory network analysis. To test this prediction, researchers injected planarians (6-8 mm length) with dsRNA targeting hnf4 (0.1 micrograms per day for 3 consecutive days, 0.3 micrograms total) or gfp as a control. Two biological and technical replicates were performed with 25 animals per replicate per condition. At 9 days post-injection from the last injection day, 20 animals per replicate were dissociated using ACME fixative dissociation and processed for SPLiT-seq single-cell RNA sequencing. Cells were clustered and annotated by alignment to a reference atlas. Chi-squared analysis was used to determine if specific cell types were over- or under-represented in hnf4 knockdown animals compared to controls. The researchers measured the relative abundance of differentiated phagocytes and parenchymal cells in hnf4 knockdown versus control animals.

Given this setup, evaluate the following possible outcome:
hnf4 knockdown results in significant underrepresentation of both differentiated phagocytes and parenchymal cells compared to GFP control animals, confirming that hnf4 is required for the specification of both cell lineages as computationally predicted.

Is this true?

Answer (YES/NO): YES